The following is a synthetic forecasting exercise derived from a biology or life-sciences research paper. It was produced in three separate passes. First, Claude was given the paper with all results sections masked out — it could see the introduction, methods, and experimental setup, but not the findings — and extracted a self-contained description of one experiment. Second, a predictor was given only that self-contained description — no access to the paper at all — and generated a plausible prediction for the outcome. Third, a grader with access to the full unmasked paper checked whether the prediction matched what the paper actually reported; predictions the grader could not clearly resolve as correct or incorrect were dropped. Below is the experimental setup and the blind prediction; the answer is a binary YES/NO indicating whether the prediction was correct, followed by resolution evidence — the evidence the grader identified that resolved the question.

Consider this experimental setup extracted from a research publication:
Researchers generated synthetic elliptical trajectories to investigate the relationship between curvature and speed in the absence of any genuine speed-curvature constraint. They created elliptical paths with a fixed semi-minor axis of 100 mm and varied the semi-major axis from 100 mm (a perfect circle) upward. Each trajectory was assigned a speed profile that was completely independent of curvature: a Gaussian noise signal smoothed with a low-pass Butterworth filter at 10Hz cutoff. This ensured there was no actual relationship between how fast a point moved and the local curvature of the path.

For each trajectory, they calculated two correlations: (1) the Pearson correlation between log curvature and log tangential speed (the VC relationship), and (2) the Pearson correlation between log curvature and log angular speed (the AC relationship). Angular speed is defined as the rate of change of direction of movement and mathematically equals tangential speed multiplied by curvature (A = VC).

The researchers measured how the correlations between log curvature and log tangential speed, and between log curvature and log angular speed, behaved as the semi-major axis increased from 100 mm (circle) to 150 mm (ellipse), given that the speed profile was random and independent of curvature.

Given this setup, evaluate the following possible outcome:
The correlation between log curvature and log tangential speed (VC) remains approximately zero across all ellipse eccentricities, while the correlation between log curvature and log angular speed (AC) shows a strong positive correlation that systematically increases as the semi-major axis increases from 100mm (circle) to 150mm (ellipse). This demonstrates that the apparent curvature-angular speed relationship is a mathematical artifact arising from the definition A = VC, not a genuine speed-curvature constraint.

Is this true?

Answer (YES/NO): YES